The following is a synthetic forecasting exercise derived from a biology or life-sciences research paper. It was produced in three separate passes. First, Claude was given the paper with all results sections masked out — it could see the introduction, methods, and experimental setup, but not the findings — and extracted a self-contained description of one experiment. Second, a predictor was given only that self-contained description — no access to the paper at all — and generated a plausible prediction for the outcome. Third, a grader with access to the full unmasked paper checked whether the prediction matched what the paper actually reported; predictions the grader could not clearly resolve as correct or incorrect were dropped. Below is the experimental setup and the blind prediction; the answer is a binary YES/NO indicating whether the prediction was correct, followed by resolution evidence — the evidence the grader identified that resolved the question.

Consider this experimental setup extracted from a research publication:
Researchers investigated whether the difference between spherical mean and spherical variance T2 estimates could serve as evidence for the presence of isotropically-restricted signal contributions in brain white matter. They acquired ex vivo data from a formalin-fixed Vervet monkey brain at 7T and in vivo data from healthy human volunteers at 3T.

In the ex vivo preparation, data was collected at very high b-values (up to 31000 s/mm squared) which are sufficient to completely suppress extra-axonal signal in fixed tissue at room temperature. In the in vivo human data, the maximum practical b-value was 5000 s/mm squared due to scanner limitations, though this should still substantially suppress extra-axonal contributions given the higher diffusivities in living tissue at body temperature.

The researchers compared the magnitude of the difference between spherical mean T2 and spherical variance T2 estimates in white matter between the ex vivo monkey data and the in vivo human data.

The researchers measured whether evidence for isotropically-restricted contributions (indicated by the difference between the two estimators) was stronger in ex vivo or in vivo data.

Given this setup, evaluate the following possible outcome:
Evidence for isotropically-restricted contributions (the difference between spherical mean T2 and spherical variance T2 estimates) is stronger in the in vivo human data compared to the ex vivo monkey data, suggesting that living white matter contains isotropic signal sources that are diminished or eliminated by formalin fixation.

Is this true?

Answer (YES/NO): NO